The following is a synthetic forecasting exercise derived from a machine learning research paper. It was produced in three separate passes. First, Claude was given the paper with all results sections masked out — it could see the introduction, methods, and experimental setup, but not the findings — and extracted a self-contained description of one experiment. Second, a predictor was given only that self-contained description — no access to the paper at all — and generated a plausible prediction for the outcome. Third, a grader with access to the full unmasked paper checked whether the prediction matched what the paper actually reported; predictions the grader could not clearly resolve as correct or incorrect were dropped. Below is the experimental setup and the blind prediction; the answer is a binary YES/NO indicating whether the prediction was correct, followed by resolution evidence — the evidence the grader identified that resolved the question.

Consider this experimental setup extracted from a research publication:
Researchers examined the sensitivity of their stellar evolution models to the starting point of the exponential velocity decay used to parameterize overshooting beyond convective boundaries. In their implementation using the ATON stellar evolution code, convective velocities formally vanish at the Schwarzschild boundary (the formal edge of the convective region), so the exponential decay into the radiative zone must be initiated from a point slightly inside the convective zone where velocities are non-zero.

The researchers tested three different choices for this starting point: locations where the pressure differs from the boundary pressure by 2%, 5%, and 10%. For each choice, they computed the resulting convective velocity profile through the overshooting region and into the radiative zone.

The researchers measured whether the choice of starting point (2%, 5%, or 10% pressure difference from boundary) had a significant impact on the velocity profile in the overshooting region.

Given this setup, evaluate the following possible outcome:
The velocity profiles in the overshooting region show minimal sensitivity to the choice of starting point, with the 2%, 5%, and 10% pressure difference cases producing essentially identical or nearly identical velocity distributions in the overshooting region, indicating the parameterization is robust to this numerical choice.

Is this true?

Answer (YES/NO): YES